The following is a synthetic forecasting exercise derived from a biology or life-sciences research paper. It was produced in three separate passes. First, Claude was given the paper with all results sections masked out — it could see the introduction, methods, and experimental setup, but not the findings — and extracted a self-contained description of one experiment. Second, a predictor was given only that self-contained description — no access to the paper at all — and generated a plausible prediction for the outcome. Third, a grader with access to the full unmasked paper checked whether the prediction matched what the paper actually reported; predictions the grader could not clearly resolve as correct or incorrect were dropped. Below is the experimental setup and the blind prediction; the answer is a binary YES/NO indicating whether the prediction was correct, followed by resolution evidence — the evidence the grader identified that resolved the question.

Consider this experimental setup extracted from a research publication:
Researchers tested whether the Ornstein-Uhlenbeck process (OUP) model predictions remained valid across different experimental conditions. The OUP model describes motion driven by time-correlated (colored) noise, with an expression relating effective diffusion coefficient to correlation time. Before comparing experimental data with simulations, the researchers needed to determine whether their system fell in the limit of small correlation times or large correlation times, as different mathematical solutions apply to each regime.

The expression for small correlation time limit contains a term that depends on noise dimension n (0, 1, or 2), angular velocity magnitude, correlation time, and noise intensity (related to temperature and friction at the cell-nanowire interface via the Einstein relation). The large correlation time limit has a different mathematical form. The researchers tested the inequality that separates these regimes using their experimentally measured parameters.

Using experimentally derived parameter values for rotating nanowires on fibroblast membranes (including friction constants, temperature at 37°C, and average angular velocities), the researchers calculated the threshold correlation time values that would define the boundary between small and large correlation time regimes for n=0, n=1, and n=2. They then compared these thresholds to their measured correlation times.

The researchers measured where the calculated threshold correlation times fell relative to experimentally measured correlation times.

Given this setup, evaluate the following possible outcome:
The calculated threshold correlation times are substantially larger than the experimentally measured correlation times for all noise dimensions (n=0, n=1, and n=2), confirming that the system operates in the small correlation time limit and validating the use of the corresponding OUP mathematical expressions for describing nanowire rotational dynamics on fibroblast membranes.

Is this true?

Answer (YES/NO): YES